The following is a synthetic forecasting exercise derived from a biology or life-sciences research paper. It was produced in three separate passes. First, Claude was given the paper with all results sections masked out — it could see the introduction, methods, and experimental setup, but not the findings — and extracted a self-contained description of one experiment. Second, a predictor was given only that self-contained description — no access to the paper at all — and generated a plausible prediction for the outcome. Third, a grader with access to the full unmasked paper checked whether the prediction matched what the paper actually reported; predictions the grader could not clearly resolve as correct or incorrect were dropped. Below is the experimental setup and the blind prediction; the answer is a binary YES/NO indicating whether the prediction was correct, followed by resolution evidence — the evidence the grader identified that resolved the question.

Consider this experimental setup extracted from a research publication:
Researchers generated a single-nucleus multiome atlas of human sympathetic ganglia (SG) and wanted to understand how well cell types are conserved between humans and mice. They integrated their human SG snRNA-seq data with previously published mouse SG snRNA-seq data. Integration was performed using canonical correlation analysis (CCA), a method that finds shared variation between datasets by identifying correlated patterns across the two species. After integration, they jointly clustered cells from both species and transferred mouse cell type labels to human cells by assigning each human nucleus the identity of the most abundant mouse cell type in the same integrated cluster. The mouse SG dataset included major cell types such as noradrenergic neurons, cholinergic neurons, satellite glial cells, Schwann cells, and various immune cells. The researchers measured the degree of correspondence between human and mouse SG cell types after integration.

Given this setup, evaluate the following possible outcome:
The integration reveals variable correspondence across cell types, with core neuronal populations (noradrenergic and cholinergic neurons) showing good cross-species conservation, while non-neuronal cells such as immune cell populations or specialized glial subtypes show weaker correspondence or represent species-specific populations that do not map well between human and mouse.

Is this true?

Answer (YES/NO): NO